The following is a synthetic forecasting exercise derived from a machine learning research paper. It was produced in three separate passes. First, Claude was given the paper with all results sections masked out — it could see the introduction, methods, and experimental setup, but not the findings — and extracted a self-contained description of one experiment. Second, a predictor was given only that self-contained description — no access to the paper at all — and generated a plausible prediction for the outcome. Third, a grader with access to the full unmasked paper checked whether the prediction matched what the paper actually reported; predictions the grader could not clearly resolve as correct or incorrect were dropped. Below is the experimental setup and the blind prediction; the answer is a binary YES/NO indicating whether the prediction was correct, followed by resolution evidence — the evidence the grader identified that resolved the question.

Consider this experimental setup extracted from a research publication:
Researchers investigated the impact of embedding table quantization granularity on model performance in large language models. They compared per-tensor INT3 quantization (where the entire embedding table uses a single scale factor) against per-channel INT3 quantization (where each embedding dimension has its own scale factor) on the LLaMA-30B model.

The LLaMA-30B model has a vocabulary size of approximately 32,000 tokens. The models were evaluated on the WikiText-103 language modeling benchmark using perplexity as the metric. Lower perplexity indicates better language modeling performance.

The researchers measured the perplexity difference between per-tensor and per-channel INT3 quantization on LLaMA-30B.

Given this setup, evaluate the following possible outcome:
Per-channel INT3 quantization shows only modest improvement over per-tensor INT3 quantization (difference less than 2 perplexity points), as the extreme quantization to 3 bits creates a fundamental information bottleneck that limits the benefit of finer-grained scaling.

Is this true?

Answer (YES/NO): NO